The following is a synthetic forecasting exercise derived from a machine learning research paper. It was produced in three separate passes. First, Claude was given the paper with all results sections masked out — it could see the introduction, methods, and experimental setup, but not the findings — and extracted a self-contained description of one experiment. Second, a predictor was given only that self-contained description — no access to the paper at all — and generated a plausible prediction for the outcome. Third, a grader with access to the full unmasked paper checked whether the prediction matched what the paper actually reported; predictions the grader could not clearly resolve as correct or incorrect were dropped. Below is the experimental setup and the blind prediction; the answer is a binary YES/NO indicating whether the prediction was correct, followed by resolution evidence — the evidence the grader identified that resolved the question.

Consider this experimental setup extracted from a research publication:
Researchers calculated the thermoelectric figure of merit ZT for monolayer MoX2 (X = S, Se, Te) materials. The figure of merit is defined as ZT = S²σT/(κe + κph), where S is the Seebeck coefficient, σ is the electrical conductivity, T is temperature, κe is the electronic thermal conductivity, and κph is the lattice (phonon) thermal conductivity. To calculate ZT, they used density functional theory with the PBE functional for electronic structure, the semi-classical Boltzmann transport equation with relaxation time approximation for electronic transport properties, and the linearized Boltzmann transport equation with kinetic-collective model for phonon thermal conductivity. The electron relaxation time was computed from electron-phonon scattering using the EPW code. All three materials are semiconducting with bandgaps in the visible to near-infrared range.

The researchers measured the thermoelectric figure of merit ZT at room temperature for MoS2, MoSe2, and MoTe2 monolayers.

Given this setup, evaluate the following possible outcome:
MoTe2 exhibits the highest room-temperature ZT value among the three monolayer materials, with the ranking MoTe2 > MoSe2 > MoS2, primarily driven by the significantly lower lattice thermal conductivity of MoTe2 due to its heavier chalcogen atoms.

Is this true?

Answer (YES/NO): NO